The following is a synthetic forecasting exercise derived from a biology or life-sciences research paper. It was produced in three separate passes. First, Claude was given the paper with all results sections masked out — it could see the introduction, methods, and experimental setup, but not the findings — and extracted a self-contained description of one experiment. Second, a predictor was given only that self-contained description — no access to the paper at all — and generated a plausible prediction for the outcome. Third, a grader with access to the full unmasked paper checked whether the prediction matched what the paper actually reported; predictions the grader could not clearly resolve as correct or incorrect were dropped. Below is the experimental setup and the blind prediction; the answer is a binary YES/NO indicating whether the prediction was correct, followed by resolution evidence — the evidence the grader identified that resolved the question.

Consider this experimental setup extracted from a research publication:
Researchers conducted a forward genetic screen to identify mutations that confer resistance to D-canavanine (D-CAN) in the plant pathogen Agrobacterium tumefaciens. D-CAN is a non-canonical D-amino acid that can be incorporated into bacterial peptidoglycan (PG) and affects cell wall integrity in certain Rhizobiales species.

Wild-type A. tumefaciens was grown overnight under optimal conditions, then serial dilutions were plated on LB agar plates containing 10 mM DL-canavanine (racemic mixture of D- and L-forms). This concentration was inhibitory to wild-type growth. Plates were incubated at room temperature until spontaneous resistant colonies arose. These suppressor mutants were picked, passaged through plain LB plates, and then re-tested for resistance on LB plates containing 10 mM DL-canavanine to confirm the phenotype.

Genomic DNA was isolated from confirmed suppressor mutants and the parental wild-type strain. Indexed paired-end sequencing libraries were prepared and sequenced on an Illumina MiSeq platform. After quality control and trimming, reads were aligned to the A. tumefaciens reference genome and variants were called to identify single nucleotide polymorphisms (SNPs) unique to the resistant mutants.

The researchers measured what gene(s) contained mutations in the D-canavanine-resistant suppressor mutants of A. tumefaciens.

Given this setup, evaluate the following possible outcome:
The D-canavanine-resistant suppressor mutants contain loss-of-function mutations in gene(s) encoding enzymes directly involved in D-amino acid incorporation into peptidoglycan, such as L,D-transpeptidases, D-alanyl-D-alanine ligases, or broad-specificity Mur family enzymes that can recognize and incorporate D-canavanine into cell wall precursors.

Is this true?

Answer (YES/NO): NO